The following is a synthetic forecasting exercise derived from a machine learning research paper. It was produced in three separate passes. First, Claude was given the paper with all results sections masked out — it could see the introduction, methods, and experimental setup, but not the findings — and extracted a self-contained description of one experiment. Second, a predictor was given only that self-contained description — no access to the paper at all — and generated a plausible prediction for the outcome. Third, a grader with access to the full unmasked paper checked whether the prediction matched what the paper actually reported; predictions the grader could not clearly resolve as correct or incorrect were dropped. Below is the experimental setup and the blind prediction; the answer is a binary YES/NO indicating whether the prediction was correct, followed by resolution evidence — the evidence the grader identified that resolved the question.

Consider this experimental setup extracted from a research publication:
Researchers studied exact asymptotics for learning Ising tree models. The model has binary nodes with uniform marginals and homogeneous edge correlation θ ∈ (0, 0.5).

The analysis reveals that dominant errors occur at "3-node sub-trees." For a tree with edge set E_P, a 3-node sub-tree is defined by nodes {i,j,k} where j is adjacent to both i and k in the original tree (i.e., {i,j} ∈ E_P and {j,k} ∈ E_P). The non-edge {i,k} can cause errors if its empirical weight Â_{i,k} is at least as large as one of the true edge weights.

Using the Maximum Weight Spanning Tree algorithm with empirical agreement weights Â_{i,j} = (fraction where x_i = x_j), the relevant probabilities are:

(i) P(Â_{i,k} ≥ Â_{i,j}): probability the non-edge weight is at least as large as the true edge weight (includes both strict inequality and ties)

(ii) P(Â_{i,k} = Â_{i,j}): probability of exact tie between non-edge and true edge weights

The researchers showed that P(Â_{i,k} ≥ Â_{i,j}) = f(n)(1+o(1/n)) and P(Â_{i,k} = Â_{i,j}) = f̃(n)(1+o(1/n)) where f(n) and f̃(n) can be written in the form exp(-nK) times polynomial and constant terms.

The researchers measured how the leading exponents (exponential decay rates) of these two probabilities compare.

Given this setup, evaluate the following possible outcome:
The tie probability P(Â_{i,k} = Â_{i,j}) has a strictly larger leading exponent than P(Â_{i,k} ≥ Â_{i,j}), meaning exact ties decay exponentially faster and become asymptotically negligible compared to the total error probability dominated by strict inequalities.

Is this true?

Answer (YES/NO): NO